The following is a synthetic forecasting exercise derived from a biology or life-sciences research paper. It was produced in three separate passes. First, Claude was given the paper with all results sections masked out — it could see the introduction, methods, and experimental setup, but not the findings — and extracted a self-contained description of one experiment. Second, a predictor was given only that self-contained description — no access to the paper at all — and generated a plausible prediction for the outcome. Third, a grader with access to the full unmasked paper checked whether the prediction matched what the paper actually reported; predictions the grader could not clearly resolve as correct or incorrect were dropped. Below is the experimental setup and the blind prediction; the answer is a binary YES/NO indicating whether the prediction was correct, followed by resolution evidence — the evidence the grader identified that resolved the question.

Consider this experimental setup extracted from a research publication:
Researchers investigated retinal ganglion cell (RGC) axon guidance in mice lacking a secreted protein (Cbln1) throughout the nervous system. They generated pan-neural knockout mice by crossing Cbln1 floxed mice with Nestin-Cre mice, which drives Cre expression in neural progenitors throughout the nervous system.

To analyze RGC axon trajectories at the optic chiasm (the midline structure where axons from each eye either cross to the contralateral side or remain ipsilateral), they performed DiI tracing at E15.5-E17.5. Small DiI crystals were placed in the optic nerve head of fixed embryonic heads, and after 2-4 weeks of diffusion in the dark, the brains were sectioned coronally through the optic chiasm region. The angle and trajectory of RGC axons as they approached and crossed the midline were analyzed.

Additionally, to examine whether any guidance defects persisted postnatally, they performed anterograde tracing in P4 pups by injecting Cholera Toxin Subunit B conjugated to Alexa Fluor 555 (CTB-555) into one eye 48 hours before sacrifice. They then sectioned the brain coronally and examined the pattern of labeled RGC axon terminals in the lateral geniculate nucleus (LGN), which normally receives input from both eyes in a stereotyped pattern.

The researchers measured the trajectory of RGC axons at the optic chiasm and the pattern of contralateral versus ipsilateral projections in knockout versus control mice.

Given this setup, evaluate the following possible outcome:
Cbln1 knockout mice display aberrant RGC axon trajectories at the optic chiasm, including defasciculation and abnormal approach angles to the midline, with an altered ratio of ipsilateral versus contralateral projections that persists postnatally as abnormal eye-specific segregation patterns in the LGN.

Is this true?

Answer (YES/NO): NO